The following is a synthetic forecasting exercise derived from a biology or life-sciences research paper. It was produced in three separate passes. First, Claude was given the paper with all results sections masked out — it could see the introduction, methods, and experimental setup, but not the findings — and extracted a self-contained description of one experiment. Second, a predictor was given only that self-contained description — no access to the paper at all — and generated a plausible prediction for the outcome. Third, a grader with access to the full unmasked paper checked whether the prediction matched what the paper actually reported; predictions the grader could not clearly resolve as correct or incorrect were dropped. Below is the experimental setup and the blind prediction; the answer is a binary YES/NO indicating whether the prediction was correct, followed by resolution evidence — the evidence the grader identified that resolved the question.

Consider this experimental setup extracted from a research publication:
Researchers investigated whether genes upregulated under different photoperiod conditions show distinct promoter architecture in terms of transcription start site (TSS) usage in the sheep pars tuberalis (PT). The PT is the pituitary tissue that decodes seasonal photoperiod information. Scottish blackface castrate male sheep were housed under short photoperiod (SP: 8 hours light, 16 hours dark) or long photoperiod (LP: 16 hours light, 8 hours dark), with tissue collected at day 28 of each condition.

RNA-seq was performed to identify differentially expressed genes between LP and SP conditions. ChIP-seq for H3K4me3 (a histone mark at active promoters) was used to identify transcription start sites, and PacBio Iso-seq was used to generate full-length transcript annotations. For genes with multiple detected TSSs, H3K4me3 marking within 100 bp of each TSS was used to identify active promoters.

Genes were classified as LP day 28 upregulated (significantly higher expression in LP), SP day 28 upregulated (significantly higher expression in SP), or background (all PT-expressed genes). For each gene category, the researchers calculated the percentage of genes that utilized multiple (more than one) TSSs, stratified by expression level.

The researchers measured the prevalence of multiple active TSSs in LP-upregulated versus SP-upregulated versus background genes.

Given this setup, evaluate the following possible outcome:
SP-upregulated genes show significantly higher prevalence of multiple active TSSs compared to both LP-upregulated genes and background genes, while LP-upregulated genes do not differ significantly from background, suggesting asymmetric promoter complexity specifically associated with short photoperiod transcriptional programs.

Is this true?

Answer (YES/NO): NO